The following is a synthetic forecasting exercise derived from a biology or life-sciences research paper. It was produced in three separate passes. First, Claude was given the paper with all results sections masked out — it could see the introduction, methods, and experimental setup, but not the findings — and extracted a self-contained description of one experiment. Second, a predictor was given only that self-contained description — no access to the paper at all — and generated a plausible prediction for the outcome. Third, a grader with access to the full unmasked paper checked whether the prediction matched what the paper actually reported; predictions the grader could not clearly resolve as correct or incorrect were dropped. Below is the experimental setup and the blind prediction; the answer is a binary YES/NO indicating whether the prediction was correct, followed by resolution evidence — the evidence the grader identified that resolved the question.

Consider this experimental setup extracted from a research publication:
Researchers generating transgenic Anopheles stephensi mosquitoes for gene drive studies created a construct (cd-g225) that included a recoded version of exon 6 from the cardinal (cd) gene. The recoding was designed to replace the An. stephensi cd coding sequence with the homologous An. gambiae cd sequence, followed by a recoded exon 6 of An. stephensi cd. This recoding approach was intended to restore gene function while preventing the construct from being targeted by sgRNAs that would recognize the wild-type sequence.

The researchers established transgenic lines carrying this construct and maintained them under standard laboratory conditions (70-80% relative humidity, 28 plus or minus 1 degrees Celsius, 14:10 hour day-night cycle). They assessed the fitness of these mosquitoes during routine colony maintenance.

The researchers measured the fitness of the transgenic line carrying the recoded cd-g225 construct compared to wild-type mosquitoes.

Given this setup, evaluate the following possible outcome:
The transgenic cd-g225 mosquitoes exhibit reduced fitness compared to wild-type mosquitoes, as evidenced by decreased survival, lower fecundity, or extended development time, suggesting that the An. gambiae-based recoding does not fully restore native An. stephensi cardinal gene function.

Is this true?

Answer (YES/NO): YES